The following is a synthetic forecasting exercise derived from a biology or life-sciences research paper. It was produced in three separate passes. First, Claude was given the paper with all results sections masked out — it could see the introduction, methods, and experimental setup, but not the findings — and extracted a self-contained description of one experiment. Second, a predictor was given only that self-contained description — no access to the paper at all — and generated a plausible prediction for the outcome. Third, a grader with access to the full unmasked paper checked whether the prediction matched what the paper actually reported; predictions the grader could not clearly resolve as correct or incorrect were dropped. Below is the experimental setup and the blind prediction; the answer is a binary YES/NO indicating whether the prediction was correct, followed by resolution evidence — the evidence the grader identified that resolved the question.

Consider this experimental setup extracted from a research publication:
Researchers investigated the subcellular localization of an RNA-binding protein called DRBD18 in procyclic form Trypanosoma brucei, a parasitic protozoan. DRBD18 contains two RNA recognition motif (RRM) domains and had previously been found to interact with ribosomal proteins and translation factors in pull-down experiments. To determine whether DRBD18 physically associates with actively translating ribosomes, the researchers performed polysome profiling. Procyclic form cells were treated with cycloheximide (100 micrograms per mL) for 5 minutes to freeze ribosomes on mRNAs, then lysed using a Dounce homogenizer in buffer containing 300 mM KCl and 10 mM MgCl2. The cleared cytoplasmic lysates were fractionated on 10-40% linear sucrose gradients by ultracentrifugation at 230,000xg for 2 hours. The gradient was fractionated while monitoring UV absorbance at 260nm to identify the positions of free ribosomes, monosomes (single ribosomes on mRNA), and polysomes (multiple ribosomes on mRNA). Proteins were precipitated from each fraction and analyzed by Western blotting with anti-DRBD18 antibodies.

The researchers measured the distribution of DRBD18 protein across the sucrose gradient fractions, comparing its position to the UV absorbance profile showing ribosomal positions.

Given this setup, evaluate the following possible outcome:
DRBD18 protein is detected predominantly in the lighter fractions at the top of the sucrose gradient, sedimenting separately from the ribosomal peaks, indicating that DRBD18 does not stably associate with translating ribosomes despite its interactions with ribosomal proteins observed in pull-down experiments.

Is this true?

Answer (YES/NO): NO